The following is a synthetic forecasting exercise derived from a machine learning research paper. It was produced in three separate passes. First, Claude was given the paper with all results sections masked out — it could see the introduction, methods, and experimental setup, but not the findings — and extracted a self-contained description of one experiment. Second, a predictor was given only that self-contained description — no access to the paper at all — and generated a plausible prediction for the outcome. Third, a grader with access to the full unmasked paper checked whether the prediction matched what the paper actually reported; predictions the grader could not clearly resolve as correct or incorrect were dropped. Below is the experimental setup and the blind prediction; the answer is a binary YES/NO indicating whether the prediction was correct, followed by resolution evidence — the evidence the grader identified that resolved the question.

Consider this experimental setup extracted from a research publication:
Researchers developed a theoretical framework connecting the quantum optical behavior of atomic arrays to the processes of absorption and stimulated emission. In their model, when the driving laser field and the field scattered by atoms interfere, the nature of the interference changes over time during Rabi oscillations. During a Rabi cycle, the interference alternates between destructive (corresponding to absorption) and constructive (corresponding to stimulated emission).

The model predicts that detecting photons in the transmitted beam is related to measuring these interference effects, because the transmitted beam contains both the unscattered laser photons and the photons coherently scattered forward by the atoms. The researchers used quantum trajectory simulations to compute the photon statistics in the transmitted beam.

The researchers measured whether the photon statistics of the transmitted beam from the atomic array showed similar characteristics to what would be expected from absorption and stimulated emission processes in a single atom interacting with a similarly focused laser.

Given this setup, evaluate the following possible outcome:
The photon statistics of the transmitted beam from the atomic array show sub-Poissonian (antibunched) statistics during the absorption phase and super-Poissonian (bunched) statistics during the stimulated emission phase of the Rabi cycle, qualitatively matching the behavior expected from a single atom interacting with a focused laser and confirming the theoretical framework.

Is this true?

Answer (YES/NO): NO